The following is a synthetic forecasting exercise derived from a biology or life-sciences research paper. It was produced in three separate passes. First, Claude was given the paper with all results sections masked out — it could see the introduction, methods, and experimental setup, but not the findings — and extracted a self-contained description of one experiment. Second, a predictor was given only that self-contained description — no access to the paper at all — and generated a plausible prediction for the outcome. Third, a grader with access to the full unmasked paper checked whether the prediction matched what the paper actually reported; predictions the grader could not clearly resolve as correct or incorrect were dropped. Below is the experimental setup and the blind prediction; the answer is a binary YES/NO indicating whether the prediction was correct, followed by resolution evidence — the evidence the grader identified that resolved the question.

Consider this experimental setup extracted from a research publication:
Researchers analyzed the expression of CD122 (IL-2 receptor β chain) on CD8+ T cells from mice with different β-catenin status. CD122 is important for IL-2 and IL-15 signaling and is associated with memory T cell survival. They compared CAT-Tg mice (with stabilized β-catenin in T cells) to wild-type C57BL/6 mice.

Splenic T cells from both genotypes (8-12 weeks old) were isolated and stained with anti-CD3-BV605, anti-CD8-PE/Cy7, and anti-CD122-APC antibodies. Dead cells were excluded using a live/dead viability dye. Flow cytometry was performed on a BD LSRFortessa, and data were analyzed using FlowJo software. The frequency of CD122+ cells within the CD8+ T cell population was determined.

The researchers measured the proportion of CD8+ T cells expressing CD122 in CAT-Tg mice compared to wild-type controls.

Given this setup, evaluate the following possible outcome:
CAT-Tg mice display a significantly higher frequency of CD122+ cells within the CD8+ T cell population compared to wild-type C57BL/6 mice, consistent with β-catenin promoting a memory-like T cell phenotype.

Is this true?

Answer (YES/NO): YES